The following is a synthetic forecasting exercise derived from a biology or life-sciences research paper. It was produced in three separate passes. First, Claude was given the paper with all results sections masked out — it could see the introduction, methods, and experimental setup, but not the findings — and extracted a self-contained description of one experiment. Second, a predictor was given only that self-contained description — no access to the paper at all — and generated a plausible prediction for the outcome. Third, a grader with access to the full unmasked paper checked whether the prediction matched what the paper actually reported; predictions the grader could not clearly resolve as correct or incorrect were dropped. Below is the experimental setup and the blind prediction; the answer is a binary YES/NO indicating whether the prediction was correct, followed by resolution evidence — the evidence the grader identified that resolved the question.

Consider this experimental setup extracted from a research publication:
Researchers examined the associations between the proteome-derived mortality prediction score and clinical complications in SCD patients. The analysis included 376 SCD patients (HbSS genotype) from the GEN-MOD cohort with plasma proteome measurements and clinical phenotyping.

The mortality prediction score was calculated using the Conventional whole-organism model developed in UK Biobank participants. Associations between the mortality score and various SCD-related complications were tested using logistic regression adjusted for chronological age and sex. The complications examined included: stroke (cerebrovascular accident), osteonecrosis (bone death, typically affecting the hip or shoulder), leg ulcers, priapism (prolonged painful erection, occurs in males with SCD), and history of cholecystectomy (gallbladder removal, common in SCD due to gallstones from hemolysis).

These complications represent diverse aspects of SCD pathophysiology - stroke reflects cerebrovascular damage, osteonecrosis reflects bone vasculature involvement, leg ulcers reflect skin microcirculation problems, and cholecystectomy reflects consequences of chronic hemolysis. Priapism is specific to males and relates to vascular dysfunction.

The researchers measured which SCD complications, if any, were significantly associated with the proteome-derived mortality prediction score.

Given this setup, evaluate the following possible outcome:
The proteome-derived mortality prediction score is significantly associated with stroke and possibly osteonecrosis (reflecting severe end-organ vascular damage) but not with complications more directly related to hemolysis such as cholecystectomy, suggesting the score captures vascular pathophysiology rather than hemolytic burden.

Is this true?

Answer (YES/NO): NO